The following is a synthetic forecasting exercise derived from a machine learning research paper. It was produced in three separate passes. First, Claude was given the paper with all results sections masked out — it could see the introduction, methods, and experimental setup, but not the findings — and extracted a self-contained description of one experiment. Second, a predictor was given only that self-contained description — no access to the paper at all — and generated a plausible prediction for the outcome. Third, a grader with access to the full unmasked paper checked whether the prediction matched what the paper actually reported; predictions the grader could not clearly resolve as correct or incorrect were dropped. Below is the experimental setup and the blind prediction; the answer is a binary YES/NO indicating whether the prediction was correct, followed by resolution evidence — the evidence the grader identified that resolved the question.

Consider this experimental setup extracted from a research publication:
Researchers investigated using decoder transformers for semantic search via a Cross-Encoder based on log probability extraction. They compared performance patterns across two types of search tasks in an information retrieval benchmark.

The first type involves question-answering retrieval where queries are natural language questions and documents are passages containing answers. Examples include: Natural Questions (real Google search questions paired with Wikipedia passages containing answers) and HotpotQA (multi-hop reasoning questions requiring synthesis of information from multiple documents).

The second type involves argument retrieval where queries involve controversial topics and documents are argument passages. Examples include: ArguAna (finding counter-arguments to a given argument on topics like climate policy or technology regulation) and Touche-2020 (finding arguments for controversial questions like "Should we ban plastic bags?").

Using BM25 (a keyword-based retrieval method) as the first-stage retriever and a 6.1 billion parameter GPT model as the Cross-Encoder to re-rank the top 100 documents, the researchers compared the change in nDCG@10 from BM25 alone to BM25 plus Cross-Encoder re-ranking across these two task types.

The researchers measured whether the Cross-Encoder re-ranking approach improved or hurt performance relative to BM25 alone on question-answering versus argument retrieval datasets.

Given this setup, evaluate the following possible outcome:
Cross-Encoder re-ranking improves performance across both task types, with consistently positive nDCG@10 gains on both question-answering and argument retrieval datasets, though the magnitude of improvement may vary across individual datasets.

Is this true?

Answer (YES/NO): NO